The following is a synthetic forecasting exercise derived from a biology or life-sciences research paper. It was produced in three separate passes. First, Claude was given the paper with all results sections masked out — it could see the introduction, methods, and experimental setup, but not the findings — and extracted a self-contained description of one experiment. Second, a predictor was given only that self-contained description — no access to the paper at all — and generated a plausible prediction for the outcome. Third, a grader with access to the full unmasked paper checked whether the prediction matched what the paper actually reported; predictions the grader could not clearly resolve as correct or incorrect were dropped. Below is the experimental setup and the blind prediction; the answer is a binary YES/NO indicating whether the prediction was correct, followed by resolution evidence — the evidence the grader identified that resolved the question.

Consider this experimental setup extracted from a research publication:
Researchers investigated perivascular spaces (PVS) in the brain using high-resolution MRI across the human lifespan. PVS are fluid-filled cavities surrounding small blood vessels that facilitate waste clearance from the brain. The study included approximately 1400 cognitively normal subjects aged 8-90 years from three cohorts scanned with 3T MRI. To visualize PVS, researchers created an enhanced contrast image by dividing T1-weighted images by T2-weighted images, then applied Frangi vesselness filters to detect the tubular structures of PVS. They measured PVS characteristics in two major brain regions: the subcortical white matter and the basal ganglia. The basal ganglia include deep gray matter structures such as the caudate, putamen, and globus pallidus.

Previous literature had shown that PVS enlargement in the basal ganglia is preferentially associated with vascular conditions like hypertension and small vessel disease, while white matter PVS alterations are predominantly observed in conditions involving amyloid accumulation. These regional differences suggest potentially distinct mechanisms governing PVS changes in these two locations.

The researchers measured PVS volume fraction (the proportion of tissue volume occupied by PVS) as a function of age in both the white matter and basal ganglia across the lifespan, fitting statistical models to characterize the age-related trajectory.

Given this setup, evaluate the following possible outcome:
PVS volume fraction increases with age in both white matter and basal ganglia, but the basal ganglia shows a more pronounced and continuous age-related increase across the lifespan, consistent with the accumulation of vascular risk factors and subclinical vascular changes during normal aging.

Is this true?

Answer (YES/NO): NO